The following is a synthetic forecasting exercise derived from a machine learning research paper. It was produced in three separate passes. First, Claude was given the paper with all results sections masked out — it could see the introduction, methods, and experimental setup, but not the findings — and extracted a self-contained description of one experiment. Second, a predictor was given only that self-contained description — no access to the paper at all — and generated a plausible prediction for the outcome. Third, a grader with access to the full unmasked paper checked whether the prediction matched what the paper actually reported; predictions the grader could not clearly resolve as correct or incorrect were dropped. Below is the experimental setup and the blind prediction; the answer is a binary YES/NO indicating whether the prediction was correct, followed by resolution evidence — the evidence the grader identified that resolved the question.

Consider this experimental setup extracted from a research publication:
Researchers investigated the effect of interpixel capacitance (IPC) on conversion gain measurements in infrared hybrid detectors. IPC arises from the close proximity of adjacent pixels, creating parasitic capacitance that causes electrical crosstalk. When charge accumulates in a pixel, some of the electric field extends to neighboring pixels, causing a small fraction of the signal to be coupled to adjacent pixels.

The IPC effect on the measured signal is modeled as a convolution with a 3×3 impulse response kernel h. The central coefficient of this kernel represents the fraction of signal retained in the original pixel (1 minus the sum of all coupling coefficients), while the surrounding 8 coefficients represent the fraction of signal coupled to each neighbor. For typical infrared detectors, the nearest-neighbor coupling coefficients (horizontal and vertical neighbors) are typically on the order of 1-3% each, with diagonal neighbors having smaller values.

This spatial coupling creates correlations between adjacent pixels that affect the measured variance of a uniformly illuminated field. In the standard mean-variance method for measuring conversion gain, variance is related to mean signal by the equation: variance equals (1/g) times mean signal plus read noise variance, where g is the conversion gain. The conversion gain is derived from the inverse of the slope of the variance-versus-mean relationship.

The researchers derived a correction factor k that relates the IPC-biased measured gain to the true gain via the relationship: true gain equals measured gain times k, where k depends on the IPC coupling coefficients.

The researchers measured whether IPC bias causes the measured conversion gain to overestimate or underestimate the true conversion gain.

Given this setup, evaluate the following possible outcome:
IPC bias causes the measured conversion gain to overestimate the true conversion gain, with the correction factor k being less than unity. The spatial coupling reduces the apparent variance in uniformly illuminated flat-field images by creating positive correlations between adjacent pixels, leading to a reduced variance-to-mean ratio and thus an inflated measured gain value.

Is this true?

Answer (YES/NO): YES